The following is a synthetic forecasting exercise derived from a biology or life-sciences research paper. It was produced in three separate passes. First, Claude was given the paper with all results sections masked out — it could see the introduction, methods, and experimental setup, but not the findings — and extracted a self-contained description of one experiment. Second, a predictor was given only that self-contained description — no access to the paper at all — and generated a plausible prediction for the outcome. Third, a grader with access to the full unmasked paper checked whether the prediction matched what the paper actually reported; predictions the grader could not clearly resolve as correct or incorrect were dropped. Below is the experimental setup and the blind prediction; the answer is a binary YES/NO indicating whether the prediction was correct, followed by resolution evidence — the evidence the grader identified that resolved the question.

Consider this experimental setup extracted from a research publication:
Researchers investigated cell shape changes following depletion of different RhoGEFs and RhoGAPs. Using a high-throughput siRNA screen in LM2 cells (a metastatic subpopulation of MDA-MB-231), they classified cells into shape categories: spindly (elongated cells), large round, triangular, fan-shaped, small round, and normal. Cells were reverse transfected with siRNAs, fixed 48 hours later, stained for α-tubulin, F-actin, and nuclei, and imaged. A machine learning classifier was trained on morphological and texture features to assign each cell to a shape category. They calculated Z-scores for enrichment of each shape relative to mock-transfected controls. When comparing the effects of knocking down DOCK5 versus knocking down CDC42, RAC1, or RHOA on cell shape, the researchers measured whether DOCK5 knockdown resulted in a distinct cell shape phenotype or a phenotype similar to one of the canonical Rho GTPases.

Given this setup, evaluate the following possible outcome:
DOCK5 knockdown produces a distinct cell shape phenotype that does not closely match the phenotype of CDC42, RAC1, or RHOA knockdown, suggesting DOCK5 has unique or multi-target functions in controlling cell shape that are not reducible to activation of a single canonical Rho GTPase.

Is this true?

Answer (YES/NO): NO